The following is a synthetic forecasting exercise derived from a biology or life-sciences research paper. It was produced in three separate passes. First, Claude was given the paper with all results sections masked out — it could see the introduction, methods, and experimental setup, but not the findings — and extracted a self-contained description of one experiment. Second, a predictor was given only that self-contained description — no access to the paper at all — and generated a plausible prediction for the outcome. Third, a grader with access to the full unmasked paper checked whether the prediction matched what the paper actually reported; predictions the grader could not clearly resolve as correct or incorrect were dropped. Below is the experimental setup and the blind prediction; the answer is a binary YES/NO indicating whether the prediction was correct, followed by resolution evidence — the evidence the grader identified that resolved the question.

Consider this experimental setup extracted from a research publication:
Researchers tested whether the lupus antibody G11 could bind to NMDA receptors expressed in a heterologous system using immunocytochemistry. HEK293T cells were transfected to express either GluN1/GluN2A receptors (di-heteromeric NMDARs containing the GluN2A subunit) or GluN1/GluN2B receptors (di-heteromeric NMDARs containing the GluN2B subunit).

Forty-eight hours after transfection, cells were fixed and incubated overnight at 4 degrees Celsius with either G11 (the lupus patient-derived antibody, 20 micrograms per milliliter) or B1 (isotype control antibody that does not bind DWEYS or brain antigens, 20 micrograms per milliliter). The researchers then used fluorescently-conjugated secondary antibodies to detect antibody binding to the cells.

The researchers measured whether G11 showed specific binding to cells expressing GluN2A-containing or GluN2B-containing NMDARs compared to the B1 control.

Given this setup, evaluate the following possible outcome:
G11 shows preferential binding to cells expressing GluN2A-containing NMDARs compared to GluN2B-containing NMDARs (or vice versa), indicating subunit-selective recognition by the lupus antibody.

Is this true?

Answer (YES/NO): NO